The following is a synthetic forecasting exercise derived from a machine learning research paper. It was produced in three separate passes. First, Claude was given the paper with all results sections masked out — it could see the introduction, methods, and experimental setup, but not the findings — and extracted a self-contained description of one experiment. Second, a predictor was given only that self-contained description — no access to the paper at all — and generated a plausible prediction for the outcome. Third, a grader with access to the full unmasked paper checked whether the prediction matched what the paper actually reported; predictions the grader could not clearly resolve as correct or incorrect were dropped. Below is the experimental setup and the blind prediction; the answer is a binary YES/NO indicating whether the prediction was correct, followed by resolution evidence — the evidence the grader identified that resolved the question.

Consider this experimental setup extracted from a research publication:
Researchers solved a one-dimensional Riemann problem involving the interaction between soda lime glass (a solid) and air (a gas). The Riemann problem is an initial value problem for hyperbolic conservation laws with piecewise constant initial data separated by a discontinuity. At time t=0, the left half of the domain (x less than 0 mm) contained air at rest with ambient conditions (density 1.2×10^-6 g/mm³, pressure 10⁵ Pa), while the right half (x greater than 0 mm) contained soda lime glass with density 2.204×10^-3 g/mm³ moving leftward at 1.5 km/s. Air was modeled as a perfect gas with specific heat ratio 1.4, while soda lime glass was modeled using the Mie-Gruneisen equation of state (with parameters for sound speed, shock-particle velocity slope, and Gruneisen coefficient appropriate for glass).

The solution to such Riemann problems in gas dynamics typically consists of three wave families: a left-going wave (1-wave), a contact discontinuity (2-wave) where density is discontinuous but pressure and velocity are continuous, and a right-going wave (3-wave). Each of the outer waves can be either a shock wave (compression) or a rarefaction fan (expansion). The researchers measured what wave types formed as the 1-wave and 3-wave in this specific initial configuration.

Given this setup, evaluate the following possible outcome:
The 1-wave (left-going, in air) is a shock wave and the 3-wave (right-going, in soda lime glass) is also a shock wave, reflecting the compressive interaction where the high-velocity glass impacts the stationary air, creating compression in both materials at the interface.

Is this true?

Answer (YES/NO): NO